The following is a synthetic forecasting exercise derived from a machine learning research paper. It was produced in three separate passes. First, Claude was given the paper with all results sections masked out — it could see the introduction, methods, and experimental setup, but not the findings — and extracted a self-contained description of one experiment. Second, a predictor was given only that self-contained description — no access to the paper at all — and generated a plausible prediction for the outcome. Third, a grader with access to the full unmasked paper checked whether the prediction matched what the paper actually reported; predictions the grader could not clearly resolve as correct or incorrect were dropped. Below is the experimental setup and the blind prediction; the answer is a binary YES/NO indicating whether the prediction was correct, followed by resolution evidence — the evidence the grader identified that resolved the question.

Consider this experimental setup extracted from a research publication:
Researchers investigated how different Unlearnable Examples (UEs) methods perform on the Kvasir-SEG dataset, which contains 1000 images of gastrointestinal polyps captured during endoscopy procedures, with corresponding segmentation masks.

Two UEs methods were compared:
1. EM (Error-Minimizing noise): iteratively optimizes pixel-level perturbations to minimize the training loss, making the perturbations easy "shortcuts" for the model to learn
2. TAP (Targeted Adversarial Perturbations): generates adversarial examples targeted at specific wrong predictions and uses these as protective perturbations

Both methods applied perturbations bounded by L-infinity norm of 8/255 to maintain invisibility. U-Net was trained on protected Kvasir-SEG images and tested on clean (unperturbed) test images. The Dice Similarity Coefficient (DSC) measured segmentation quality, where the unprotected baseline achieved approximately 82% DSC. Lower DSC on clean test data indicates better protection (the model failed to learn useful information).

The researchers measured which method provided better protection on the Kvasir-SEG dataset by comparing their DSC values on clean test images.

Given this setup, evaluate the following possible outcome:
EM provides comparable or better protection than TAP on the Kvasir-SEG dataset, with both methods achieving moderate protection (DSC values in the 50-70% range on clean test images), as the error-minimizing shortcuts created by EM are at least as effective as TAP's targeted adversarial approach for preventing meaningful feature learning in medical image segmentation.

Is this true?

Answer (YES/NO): NO